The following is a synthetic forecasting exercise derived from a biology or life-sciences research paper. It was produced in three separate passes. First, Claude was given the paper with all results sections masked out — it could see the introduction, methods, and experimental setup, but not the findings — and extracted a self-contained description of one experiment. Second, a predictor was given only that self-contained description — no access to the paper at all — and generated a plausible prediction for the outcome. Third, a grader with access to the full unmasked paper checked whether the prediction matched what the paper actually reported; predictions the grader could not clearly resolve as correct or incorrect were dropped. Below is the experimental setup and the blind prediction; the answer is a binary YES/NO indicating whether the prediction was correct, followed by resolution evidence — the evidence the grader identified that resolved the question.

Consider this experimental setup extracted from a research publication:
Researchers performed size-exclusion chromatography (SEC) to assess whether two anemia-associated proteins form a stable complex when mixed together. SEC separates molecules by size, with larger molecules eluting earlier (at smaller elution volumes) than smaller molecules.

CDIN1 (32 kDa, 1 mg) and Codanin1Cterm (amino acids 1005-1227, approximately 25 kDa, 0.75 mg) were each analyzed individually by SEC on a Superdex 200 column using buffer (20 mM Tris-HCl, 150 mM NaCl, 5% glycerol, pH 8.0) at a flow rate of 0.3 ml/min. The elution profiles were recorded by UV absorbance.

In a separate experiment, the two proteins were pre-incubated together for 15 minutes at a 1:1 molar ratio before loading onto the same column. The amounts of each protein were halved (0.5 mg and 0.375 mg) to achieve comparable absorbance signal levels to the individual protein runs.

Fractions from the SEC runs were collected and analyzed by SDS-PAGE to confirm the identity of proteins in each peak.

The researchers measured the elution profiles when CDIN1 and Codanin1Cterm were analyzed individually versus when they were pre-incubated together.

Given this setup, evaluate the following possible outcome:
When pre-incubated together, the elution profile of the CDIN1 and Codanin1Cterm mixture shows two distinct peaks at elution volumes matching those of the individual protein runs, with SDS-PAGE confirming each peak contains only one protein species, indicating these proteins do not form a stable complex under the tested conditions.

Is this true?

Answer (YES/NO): NO